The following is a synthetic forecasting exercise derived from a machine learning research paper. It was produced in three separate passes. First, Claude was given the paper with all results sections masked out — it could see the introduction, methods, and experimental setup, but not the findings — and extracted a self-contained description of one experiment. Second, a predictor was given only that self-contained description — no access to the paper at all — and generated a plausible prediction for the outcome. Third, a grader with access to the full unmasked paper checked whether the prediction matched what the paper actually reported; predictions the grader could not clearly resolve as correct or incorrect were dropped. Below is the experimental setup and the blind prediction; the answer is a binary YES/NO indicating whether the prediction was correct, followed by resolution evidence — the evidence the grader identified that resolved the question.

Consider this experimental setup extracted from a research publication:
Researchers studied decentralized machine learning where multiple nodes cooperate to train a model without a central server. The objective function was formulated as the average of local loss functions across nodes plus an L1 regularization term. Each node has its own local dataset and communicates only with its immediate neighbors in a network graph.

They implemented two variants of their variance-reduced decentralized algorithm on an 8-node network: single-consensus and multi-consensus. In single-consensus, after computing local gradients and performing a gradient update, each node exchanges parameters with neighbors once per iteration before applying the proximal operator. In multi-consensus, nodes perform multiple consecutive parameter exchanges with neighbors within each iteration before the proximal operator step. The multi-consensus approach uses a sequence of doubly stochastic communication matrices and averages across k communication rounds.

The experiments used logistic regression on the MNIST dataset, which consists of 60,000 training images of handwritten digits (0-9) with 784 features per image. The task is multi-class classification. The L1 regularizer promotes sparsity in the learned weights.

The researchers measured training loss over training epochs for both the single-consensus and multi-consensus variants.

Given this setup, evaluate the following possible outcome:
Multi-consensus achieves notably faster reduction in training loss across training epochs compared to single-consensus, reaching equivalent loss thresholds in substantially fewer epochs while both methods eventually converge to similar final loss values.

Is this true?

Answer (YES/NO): NO